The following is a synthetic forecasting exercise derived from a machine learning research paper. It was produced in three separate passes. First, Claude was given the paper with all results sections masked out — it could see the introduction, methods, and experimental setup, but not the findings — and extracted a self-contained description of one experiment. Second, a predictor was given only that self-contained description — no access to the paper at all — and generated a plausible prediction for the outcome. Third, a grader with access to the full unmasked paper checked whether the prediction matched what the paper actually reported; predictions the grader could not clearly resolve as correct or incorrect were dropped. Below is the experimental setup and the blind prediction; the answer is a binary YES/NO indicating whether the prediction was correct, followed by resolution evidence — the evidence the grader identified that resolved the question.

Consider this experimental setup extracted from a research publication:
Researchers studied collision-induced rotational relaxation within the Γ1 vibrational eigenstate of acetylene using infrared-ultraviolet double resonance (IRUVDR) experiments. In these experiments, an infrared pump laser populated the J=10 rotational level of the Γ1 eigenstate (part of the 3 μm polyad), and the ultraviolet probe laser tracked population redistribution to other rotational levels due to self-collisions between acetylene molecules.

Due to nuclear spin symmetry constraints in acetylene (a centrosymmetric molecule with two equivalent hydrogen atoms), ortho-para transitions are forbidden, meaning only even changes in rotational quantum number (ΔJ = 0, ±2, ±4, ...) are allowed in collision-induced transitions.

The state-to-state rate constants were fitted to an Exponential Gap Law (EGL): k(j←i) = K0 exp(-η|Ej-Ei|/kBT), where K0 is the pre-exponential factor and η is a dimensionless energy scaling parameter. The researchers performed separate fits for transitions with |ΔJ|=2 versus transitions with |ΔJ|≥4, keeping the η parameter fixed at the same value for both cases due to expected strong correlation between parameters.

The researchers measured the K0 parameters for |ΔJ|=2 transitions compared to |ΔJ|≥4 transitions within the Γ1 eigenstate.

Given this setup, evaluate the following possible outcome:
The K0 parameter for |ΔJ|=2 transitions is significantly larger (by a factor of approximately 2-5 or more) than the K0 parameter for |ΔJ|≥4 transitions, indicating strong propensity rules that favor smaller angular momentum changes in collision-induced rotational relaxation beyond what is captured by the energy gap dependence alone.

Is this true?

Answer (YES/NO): YES